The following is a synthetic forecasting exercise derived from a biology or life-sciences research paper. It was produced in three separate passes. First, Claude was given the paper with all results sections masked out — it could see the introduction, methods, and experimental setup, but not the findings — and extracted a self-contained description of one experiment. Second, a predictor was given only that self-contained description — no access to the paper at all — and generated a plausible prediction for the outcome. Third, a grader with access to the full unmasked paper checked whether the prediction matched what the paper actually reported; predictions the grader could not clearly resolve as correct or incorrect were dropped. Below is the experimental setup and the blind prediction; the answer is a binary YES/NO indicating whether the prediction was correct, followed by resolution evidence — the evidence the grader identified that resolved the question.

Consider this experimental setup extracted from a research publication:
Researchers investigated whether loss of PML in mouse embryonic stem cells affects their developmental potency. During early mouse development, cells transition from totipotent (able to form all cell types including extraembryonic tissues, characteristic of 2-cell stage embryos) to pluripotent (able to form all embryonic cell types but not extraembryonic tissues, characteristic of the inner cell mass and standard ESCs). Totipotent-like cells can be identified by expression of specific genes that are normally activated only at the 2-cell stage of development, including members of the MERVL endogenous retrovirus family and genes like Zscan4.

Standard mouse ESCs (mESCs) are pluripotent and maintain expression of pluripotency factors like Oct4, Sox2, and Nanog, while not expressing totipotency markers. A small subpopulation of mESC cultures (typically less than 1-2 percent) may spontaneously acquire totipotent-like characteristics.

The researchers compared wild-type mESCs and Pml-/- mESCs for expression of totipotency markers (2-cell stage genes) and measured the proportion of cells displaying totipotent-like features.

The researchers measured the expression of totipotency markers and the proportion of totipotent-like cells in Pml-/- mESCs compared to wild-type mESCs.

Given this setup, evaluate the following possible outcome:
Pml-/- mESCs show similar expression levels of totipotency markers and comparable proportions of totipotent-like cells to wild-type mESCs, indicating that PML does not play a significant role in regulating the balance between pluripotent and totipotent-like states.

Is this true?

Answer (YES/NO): NO